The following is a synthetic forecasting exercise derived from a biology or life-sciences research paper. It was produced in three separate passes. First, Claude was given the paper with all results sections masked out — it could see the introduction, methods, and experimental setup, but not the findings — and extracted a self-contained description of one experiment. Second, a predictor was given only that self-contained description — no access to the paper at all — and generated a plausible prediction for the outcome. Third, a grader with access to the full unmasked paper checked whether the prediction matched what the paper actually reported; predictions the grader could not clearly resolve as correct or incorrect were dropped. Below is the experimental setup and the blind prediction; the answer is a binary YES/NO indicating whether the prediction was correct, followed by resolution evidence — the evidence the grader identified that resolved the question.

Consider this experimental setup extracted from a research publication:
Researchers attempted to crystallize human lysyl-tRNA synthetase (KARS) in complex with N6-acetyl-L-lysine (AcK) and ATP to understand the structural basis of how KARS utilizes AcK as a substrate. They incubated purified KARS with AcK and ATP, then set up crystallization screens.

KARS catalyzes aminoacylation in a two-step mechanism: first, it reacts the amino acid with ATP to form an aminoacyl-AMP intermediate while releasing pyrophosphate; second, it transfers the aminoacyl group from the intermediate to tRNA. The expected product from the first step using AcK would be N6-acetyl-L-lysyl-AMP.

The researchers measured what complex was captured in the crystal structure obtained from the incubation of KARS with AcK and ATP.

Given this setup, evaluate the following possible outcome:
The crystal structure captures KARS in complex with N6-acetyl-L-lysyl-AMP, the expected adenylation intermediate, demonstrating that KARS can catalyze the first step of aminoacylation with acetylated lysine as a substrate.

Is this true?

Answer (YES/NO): YES